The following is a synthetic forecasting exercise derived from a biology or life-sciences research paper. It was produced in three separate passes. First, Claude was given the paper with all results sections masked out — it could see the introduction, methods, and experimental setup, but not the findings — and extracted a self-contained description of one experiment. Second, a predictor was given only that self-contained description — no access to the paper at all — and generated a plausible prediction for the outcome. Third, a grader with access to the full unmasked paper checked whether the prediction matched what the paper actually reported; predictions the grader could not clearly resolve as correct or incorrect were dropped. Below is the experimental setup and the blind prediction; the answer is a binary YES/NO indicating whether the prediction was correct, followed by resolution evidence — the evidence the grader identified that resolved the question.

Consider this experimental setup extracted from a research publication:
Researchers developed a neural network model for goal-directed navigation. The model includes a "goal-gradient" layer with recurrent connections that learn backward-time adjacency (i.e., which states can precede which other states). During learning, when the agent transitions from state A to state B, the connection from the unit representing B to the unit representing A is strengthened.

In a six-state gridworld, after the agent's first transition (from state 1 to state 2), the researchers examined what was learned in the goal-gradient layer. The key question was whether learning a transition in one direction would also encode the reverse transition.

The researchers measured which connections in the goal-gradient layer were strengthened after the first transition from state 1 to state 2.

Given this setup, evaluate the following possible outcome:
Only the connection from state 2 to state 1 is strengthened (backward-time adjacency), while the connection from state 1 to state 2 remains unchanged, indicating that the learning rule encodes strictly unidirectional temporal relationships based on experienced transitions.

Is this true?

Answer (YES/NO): YES